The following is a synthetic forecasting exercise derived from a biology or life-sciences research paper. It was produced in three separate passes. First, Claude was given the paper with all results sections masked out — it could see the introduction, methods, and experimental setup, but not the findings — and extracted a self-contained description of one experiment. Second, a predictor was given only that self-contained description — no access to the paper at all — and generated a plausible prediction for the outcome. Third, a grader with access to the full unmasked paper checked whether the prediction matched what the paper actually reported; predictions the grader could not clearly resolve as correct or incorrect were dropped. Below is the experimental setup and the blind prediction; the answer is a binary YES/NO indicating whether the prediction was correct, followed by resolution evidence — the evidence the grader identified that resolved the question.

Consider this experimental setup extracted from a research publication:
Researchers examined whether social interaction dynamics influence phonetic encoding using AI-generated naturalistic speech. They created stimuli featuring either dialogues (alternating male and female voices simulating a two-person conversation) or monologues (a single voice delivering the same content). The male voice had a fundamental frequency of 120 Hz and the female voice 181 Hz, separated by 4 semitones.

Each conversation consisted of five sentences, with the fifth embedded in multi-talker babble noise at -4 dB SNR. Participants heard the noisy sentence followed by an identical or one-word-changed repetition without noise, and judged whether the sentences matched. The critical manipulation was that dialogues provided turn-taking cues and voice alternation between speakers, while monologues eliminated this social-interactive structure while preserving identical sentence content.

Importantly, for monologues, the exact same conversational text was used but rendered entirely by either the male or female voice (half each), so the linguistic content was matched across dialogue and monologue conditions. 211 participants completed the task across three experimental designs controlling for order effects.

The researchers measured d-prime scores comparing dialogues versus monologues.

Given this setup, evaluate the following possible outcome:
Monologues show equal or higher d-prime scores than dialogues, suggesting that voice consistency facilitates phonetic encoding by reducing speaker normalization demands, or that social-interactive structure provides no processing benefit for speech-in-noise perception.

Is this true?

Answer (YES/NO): NO